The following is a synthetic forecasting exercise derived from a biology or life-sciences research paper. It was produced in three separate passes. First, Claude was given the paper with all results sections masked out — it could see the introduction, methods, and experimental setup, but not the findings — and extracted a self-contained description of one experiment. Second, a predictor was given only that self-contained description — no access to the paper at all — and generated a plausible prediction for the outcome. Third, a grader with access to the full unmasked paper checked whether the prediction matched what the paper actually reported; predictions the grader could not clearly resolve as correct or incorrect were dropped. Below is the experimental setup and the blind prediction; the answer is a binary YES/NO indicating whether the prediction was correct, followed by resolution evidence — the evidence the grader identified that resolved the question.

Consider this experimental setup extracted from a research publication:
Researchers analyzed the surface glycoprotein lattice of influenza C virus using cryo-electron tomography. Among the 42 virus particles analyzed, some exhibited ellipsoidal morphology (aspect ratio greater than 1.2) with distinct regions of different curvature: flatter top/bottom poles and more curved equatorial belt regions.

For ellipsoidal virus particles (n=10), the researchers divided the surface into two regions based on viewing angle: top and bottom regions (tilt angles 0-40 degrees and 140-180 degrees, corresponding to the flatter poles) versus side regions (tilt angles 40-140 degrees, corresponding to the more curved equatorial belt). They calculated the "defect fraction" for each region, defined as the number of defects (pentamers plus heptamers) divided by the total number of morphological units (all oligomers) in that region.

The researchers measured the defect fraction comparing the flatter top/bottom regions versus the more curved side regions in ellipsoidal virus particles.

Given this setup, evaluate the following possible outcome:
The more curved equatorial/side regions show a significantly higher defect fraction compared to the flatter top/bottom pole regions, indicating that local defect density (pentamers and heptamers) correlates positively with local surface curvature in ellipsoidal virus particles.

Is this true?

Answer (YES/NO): YES